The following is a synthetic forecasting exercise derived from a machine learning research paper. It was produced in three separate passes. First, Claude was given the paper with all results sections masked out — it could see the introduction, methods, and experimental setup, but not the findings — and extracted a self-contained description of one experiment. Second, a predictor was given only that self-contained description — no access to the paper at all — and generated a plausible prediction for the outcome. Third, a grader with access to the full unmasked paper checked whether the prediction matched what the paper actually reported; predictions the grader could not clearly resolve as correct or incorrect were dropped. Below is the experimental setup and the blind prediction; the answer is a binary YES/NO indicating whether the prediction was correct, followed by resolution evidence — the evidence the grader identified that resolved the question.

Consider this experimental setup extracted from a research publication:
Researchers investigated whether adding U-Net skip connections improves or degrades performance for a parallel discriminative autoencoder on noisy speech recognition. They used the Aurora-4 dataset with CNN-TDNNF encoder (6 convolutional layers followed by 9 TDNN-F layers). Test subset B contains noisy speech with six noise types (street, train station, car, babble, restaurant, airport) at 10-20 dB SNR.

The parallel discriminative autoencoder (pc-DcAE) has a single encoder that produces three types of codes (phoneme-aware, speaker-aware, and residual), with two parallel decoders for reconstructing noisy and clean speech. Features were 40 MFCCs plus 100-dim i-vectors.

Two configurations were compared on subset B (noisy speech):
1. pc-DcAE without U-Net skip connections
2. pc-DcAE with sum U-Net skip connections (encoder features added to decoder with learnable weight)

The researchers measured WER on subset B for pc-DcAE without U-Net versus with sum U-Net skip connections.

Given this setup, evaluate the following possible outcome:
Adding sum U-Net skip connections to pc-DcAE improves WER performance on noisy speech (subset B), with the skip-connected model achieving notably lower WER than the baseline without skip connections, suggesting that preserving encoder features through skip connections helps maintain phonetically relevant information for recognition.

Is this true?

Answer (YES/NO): NO